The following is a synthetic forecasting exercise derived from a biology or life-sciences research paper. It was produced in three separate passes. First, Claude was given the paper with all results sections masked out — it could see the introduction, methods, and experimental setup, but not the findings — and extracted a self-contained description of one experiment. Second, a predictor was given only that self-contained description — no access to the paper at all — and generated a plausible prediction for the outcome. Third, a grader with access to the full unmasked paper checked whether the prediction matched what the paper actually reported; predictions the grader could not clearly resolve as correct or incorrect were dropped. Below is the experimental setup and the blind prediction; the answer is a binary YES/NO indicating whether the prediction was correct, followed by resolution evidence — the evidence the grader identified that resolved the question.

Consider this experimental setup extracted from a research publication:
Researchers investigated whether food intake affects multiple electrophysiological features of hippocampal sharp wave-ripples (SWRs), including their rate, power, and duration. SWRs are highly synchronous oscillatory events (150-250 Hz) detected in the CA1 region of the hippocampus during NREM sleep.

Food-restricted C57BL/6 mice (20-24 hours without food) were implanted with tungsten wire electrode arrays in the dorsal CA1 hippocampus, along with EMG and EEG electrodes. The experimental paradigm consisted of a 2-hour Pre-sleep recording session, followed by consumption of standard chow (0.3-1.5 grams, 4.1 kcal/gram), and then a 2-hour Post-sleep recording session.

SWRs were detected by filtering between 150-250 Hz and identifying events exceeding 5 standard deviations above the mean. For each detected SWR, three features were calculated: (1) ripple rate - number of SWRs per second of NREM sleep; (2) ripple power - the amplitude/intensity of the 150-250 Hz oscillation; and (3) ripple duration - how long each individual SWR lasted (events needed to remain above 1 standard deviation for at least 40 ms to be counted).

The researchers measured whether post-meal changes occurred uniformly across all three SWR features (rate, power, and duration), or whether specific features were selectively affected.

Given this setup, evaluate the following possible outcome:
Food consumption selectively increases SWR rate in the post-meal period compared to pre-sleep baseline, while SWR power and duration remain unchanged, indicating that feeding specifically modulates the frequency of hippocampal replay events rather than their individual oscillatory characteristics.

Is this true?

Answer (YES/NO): NO